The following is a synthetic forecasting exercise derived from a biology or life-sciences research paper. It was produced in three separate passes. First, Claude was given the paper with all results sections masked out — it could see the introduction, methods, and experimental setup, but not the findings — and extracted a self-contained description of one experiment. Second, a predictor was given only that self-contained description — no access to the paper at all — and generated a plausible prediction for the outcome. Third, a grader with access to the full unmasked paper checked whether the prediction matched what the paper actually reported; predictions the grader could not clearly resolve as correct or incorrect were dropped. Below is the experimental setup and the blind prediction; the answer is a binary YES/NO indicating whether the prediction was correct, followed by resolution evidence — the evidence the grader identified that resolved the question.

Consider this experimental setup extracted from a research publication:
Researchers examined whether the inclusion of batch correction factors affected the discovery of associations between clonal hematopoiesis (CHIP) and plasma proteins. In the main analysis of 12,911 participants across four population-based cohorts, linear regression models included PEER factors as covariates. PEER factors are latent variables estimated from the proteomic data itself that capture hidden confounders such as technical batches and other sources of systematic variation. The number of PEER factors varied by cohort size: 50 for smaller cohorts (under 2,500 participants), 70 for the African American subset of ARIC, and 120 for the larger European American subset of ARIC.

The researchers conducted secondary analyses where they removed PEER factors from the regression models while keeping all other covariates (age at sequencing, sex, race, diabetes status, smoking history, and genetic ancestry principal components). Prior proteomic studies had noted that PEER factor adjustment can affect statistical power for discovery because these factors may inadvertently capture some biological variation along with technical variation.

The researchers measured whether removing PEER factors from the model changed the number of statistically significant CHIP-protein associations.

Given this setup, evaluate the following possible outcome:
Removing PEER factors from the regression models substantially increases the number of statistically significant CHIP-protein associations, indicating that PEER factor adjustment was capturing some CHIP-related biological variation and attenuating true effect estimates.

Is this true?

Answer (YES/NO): NO